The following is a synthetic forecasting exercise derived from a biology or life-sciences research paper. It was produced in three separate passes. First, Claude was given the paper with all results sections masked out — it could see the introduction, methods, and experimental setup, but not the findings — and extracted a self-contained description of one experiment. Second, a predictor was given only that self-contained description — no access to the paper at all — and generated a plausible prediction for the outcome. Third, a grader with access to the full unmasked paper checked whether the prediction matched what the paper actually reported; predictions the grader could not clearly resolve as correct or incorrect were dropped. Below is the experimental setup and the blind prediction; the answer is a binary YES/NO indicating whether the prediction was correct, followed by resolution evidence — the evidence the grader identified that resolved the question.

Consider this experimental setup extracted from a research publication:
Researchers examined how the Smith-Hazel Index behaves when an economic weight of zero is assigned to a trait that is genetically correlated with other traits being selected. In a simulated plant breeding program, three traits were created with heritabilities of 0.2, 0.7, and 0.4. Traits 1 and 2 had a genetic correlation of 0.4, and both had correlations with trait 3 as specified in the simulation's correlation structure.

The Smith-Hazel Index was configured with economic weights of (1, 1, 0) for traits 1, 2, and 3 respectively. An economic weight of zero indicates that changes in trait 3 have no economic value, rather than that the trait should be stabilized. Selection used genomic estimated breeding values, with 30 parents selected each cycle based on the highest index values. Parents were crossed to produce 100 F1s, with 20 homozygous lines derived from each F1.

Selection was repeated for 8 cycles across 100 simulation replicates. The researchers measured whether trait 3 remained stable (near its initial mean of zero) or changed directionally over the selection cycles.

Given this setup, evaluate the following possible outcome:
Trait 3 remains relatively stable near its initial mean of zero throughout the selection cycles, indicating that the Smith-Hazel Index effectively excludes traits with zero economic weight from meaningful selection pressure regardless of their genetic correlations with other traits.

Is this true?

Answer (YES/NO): NO